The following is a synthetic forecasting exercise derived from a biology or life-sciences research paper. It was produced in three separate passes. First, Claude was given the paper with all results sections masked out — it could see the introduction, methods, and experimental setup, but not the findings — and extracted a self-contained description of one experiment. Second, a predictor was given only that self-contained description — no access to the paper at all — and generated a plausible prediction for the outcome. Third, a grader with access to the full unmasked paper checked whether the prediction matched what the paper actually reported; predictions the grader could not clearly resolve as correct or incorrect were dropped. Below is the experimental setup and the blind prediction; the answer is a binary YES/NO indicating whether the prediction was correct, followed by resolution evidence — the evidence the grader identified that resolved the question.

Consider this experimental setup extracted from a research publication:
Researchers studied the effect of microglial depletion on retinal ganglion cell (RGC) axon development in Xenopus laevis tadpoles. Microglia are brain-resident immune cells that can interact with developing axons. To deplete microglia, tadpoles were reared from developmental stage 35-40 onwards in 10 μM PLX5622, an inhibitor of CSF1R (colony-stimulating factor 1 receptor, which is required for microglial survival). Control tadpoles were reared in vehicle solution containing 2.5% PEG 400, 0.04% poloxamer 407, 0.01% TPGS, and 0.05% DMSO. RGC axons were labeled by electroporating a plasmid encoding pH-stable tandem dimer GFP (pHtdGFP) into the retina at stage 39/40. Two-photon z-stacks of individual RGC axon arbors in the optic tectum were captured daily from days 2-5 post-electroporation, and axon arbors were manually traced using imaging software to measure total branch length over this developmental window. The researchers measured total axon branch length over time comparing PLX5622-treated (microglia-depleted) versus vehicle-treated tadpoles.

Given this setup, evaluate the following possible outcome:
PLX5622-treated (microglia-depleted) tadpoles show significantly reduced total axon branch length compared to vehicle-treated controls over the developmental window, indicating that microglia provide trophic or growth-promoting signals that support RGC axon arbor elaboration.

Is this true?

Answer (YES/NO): NO